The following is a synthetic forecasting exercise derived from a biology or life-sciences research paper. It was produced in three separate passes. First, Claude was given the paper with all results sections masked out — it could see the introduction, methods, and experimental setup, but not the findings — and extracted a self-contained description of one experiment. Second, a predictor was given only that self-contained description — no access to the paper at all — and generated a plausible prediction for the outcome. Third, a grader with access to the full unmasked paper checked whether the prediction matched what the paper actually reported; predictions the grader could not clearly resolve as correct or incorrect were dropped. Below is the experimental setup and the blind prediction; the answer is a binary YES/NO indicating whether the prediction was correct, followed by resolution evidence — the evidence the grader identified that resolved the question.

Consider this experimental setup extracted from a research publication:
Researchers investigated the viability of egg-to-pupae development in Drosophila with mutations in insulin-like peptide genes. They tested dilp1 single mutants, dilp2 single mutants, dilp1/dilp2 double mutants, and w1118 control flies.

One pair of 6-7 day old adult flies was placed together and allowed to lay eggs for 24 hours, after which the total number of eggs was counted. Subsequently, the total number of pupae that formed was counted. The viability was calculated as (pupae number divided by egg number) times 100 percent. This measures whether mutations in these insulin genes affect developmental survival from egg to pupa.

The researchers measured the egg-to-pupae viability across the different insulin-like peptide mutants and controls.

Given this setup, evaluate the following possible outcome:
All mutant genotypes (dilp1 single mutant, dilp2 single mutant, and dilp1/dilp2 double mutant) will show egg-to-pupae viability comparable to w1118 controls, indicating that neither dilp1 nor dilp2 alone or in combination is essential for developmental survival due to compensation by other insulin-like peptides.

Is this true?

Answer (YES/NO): NO